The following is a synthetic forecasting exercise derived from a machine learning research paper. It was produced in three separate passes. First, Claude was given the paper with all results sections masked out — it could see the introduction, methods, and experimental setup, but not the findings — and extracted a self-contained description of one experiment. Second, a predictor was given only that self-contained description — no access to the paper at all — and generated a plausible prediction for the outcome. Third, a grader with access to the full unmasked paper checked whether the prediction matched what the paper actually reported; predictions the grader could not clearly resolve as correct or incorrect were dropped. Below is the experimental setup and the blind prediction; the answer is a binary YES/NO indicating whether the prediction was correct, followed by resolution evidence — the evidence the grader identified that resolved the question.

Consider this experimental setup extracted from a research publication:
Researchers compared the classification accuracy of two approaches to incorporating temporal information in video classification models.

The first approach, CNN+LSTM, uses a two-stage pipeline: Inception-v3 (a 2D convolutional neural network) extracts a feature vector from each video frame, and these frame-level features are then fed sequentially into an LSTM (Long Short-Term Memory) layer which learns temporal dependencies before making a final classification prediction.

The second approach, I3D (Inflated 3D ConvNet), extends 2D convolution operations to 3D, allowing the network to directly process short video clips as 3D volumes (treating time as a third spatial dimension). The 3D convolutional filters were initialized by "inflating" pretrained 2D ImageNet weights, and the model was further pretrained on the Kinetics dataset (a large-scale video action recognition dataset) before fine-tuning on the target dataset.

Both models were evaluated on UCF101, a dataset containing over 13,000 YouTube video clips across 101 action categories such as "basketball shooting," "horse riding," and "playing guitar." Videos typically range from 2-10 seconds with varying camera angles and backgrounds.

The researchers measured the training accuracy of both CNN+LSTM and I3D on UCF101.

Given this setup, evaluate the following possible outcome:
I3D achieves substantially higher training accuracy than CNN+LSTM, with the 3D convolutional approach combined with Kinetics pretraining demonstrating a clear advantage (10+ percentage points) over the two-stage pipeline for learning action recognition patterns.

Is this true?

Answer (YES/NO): YES